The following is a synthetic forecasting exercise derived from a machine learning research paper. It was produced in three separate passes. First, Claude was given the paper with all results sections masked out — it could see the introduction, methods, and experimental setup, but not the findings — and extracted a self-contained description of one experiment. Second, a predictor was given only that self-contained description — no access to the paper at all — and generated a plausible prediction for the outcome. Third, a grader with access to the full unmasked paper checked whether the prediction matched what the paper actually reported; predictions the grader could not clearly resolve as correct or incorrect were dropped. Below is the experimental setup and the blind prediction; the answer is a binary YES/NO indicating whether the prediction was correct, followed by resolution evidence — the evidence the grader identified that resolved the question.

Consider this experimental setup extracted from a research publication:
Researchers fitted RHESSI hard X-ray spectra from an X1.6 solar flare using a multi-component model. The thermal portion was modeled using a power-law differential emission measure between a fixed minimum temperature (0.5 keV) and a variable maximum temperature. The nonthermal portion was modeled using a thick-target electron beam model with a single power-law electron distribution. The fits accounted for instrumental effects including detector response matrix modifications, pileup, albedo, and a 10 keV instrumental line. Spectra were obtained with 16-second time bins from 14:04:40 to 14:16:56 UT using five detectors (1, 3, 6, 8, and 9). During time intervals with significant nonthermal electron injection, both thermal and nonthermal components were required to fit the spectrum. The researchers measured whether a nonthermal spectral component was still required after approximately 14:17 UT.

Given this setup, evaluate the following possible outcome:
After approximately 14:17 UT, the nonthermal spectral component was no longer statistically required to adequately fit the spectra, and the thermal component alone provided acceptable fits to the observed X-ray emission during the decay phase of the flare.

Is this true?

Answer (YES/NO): YES